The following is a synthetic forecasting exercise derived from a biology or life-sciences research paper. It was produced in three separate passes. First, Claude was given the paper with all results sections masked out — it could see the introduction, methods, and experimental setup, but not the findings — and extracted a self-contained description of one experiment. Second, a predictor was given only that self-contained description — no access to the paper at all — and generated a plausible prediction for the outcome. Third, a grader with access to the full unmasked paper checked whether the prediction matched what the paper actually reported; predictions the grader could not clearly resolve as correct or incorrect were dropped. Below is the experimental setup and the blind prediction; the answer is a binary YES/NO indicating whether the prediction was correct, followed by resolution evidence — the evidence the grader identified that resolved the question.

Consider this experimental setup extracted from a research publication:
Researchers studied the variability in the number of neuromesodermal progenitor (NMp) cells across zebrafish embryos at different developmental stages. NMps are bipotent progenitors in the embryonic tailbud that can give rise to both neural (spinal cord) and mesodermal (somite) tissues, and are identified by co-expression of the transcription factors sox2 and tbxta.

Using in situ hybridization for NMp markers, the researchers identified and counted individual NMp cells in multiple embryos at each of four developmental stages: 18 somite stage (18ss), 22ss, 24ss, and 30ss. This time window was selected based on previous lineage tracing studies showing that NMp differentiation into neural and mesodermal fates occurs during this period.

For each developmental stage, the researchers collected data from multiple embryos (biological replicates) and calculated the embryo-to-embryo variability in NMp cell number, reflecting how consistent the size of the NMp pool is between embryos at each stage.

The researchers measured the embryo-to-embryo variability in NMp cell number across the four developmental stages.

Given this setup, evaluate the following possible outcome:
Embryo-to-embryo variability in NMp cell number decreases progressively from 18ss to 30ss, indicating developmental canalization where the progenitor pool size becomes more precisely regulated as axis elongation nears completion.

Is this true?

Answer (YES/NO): NO